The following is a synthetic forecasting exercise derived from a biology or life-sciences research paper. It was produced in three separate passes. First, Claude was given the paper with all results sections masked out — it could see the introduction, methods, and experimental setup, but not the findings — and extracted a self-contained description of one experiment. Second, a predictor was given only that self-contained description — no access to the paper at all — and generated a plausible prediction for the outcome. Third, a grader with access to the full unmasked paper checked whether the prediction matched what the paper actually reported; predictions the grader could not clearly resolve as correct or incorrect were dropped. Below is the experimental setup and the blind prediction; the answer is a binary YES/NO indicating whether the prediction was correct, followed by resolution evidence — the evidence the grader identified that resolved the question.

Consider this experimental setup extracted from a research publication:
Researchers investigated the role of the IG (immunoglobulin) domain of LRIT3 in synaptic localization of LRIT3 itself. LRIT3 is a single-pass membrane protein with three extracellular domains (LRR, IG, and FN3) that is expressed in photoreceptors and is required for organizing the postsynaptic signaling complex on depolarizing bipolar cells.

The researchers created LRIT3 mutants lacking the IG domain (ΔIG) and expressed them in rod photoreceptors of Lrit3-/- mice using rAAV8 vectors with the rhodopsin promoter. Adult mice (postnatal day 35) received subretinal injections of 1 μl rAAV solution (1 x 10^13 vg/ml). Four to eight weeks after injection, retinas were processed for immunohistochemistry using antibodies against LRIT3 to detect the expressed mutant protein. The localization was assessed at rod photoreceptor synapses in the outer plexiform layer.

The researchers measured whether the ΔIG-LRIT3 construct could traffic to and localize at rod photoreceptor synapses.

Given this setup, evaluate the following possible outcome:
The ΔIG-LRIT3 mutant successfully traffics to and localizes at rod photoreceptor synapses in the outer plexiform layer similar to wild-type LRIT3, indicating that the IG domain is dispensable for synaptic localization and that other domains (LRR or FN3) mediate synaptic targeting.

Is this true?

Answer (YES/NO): YES